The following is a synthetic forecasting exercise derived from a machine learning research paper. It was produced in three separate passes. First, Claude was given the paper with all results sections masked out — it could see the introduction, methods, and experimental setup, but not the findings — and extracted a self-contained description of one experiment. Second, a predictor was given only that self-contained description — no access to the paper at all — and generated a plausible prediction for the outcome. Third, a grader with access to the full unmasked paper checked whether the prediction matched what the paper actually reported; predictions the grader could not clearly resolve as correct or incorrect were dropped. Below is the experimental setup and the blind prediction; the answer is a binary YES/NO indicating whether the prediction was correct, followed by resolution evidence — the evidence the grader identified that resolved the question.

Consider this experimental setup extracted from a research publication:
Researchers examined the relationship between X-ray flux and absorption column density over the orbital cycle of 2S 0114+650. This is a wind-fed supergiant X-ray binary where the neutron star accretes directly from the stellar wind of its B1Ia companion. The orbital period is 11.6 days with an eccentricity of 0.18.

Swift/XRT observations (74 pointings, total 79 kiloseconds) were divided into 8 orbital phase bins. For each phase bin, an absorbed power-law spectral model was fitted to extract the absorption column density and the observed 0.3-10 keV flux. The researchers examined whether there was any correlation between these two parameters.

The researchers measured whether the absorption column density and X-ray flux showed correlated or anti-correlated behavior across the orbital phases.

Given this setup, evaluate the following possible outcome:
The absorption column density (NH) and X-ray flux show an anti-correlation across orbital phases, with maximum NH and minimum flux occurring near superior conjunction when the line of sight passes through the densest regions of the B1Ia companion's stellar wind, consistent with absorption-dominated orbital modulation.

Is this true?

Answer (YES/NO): NO